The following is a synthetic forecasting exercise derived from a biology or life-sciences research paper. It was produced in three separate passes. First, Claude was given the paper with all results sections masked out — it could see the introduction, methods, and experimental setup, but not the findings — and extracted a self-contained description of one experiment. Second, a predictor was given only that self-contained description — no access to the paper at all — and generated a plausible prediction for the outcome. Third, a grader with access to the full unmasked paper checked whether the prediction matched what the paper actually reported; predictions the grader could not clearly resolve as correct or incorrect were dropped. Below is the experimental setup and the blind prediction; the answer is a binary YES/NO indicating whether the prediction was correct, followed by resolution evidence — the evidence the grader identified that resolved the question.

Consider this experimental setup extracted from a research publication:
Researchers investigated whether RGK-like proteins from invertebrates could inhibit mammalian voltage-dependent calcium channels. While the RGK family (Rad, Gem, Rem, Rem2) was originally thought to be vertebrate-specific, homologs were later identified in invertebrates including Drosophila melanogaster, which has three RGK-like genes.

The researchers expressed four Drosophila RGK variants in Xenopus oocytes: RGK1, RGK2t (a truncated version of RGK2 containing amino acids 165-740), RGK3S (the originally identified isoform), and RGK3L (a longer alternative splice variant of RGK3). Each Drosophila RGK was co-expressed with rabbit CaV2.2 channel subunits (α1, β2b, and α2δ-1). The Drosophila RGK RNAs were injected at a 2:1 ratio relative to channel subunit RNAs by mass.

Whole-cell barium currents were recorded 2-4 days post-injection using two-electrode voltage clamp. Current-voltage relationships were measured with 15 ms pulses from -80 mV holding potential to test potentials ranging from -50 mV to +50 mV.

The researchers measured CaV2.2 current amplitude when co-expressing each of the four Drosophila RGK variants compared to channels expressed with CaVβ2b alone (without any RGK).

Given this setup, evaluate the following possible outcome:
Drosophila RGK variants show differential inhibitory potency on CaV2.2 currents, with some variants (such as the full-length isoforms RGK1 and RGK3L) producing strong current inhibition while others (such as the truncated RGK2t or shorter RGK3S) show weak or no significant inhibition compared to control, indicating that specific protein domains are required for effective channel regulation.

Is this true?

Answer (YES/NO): NO